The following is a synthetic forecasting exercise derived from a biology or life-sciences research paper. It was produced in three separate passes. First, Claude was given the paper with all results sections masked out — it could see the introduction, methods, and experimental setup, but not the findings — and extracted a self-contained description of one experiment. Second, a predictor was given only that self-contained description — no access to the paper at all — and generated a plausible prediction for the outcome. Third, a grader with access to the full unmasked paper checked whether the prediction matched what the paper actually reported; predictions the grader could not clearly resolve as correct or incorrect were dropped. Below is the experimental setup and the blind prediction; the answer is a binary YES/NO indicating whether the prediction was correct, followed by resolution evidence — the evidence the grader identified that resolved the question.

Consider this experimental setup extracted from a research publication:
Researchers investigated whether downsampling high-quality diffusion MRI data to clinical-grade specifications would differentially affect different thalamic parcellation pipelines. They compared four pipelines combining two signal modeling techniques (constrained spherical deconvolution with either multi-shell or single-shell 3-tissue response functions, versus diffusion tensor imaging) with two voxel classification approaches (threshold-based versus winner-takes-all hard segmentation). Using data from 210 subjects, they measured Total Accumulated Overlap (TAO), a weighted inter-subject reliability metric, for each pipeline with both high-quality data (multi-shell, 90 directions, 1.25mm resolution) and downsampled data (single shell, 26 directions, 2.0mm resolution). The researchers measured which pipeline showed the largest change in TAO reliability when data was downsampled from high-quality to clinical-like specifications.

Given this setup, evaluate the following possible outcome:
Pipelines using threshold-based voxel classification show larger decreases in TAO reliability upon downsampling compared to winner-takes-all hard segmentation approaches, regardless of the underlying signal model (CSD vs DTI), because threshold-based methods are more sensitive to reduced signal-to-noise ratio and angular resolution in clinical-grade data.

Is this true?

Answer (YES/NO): NO